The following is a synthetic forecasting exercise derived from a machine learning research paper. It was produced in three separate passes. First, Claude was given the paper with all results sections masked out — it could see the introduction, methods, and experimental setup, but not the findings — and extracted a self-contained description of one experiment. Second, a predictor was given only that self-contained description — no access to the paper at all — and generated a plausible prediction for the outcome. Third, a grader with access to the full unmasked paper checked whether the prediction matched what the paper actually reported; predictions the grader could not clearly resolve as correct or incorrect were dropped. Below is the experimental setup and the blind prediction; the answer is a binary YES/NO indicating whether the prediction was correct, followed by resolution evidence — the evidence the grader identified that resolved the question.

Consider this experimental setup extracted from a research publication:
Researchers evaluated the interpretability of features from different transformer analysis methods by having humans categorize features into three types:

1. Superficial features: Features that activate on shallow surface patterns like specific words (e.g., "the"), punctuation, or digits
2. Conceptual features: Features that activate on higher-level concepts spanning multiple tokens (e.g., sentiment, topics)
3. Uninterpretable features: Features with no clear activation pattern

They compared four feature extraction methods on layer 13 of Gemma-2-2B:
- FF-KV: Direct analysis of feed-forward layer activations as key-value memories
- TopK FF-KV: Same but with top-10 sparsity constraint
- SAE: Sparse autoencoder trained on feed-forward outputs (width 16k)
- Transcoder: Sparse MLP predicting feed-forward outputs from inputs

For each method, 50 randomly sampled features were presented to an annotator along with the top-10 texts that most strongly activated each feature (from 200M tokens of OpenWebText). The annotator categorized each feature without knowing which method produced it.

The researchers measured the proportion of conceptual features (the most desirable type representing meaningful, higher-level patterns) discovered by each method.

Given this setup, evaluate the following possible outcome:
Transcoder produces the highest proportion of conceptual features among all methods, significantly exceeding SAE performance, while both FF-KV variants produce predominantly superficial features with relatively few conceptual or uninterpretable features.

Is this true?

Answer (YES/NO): NO